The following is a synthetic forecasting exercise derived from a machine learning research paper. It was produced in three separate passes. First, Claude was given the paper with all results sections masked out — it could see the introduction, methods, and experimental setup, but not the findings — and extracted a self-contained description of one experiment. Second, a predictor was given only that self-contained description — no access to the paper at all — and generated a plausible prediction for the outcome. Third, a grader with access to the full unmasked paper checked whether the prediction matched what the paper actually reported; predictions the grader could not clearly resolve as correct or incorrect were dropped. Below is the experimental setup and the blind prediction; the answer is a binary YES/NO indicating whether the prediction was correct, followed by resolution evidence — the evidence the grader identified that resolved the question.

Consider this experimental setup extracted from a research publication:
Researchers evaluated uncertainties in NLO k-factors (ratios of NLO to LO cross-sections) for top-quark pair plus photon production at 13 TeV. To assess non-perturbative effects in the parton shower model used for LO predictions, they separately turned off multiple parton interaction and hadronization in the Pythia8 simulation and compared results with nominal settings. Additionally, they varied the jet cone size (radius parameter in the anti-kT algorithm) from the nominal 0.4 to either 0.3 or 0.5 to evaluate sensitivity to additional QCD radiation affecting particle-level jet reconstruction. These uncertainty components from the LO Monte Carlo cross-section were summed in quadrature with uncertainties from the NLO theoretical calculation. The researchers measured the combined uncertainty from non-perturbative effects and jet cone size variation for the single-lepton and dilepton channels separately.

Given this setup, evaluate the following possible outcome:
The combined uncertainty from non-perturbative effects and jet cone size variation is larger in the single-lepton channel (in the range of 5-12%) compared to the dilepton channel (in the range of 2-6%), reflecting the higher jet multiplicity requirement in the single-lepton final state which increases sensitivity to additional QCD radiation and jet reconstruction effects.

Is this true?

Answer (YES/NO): NO